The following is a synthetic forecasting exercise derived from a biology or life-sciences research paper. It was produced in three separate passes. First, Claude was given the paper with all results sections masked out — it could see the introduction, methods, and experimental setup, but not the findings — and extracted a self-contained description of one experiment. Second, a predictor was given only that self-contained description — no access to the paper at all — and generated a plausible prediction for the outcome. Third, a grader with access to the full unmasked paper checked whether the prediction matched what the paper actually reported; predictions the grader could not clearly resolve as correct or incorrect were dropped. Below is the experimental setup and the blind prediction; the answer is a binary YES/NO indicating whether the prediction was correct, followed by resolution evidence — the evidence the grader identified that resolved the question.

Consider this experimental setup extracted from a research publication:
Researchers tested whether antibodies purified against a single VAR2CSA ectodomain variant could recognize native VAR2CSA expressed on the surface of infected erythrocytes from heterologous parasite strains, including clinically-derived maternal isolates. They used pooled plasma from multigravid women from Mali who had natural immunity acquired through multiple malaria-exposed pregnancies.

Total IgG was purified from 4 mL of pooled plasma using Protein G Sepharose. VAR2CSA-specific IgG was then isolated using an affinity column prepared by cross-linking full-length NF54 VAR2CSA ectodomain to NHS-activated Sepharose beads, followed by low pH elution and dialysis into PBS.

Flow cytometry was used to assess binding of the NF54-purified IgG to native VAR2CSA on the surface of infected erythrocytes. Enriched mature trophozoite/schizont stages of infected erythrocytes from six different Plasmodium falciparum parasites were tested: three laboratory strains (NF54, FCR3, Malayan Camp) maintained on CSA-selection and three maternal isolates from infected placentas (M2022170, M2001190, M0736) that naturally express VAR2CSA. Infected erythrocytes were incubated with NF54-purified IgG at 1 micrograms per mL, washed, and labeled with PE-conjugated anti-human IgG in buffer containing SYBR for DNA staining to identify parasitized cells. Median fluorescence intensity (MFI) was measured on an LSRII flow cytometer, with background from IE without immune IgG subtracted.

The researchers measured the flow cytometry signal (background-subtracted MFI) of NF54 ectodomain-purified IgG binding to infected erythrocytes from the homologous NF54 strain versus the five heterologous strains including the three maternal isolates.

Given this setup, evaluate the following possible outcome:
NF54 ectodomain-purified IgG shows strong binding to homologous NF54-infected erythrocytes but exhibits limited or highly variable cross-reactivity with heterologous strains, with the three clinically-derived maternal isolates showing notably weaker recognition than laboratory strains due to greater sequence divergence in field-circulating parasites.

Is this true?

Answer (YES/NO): NO